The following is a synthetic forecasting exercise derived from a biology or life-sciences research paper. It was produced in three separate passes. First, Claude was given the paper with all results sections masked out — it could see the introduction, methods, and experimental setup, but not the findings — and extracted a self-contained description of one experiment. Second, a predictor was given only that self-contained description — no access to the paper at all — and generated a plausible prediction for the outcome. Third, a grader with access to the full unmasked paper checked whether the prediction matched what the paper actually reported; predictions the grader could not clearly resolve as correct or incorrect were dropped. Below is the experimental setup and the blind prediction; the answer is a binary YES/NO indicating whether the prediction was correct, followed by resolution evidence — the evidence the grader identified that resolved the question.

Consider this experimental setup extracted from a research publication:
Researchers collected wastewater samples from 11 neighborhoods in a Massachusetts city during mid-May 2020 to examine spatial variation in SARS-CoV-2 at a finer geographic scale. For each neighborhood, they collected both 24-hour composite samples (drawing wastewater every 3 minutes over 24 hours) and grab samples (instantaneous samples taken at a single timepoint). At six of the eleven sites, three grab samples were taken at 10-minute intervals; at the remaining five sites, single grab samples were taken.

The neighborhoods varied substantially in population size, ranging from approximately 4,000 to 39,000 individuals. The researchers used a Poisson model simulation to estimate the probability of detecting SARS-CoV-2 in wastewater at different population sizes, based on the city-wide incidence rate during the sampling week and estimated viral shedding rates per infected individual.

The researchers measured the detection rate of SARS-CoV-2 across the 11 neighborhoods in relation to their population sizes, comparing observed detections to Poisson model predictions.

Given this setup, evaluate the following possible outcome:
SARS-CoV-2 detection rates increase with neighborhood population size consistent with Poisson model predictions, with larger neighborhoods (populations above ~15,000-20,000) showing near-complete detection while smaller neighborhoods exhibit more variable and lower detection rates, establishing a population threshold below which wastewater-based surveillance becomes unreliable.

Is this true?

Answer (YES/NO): NO